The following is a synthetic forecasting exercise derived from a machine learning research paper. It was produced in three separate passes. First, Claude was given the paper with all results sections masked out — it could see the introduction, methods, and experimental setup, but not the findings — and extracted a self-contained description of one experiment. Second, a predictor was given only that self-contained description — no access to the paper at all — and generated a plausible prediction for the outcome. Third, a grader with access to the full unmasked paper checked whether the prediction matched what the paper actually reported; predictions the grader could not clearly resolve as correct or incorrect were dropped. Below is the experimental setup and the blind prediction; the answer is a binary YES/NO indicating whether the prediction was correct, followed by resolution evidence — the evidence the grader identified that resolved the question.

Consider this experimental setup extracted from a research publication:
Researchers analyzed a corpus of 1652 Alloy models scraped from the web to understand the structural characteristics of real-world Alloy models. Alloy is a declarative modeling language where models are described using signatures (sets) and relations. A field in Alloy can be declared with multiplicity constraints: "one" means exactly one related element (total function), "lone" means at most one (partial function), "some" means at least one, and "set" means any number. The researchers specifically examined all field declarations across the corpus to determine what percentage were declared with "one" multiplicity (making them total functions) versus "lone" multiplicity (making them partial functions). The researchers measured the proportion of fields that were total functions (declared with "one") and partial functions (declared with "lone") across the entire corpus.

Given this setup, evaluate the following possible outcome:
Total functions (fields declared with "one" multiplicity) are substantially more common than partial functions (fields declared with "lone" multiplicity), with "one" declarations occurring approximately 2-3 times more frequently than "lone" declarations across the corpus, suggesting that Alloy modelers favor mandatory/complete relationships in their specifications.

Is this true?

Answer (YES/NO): NO